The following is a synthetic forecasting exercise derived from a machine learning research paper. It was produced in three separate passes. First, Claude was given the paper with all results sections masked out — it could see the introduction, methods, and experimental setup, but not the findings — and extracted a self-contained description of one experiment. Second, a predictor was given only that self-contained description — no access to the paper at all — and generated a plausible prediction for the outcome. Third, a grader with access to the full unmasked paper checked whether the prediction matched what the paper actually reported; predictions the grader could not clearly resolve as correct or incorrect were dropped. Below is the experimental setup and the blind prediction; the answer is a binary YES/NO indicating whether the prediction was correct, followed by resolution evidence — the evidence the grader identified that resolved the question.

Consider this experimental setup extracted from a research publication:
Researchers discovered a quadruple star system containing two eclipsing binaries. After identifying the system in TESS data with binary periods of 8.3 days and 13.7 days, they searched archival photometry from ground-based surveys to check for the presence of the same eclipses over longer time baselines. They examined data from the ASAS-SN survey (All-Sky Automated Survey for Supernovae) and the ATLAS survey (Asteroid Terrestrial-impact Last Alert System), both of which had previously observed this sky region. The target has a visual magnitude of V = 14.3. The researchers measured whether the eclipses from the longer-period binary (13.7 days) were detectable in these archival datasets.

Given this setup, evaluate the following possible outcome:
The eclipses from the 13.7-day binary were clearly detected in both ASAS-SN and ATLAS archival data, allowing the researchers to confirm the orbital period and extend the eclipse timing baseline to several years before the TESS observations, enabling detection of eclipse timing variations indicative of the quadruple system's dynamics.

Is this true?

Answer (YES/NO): NO